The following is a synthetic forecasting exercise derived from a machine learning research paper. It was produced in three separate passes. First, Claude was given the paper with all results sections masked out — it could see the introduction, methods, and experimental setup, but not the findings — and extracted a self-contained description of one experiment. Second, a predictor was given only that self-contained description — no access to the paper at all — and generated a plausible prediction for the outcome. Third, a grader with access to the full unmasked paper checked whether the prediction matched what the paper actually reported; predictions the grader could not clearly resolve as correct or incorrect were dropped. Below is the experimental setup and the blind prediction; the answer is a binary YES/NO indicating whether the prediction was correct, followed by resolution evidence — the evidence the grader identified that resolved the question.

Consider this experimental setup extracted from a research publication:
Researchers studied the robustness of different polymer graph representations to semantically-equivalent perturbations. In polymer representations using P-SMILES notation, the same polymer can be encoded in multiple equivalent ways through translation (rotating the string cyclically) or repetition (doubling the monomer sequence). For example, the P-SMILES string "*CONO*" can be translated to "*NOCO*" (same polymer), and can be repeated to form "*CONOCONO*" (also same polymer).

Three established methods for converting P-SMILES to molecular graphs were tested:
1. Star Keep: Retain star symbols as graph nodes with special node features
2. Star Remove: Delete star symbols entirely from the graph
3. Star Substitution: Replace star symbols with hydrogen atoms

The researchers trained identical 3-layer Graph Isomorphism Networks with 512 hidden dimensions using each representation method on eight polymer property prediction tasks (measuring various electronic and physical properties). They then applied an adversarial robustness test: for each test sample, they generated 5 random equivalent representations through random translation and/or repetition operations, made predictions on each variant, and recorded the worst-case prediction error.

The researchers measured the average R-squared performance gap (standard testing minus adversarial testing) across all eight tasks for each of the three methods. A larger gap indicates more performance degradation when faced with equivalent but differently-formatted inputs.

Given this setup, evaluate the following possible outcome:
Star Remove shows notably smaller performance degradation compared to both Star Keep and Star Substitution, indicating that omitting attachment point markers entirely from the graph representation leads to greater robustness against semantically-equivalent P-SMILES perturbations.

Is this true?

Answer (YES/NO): NO